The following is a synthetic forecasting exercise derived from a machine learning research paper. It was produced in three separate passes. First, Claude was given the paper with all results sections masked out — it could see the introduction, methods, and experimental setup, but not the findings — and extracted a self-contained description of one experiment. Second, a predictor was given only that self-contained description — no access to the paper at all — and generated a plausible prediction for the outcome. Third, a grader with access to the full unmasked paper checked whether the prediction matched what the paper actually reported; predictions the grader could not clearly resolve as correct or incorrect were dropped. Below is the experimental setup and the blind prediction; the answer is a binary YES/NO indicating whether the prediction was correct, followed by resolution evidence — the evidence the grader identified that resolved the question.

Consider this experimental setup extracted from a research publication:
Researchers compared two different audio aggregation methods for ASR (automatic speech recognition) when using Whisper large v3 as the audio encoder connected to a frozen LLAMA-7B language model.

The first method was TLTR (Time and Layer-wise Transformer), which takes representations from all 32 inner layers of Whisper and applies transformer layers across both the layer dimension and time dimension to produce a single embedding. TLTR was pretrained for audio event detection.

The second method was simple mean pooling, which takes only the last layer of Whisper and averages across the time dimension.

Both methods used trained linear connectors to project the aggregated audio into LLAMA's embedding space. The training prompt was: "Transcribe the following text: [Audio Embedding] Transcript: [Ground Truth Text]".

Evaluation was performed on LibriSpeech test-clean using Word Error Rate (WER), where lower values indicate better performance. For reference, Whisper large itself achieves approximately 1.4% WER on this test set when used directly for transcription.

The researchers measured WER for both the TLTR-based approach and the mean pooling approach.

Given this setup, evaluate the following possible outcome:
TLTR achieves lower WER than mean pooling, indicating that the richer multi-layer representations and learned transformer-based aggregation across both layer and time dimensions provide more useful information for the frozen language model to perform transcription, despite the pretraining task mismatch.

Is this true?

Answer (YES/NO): NO